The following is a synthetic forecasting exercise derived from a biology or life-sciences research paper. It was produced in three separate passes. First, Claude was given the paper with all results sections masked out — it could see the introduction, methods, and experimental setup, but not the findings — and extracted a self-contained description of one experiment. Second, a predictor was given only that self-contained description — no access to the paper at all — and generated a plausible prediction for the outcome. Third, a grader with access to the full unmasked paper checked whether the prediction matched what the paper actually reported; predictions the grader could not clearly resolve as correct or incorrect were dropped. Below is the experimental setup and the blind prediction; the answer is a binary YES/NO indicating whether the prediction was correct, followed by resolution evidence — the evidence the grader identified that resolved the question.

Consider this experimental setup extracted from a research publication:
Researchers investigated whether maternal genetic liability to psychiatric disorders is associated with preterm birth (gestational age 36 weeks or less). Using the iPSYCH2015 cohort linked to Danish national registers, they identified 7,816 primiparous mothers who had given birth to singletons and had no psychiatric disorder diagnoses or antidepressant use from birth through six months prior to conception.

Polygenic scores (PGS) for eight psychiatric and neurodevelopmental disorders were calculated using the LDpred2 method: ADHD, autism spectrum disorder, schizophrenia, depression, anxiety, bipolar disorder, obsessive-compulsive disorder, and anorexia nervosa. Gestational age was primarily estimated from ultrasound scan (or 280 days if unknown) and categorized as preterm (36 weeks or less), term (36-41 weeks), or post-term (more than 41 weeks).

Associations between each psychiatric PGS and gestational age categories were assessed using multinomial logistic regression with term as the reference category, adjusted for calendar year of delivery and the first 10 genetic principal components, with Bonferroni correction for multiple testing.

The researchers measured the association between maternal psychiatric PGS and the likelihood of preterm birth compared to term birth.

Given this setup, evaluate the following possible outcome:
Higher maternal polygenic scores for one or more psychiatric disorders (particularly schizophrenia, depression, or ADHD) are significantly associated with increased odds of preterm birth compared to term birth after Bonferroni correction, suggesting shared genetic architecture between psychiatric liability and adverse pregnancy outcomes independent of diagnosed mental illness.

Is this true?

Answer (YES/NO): NO